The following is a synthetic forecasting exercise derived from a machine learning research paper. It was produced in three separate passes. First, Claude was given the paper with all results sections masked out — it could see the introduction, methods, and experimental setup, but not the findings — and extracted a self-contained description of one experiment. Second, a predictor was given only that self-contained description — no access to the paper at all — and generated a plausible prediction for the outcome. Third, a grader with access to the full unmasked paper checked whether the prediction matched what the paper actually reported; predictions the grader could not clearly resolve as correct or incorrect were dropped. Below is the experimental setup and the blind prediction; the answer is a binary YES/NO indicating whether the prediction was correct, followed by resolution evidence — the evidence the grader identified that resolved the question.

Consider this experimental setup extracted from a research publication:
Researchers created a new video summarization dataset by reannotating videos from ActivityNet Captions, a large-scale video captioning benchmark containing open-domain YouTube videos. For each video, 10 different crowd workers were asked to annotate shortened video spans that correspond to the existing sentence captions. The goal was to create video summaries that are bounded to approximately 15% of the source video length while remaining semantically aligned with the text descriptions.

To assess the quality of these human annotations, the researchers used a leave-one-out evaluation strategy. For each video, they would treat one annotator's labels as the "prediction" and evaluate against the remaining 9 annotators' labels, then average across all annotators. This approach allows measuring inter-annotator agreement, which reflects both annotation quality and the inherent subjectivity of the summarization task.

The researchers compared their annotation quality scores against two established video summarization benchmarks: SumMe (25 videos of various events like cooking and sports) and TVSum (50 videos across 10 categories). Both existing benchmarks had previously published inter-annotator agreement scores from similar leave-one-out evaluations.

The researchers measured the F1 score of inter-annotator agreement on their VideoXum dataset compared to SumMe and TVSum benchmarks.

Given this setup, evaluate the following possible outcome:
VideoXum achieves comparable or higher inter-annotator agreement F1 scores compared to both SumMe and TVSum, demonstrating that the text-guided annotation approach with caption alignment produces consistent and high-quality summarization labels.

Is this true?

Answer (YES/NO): YES